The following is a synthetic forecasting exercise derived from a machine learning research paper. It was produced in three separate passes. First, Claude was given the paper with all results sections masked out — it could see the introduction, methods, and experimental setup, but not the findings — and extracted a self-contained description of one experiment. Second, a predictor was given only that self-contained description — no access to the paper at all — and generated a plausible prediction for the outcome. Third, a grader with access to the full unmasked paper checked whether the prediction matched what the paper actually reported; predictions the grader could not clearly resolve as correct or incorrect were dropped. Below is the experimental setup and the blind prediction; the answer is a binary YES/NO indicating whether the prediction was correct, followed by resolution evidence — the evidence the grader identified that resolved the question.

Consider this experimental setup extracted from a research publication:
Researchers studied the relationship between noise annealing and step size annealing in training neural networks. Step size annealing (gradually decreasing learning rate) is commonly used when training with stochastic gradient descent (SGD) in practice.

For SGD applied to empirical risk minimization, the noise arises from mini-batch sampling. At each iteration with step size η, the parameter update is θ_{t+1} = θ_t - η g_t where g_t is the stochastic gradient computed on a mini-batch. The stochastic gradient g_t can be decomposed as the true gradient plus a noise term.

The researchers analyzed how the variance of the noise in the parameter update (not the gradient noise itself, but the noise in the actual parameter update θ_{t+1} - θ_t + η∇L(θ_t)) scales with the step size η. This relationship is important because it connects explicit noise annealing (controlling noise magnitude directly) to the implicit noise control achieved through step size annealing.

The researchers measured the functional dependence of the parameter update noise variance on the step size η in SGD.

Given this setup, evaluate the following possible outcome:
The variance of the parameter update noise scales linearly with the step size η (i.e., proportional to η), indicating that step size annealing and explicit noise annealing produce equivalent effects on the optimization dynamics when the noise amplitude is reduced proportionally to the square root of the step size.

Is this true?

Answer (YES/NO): NO